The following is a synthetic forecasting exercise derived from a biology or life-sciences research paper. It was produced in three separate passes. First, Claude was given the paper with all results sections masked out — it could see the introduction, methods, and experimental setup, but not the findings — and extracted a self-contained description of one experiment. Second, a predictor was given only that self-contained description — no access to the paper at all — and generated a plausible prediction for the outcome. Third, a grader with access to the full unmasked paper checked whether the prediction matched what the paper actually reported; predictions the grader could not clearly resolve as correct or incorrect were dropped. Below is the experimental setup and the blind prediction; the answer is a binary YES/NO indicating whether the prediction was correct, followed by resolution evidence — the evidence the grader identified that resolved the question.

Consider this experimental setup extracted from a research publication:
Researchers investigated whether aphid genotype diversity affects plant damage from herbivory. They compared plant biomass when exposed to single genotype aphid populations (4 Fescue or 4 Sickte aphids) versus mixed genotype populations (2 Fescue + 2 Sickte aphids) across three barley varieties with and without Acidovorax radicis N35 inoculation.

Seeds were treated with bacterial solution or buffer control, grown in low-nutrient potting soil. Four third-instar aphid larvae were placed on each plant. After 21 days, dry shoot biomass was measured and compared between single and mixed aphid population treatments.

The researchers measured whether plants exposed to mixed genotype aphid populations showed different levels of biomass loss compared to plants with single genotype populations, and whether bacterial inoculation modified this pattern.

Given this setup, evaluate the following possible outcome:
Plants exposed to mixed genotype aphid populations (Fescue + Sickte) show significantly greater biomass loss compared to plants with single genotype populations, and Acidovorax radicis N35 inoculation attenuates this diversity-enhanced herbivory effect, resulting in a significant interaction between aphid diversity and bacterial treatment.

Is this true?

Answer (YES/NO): NO